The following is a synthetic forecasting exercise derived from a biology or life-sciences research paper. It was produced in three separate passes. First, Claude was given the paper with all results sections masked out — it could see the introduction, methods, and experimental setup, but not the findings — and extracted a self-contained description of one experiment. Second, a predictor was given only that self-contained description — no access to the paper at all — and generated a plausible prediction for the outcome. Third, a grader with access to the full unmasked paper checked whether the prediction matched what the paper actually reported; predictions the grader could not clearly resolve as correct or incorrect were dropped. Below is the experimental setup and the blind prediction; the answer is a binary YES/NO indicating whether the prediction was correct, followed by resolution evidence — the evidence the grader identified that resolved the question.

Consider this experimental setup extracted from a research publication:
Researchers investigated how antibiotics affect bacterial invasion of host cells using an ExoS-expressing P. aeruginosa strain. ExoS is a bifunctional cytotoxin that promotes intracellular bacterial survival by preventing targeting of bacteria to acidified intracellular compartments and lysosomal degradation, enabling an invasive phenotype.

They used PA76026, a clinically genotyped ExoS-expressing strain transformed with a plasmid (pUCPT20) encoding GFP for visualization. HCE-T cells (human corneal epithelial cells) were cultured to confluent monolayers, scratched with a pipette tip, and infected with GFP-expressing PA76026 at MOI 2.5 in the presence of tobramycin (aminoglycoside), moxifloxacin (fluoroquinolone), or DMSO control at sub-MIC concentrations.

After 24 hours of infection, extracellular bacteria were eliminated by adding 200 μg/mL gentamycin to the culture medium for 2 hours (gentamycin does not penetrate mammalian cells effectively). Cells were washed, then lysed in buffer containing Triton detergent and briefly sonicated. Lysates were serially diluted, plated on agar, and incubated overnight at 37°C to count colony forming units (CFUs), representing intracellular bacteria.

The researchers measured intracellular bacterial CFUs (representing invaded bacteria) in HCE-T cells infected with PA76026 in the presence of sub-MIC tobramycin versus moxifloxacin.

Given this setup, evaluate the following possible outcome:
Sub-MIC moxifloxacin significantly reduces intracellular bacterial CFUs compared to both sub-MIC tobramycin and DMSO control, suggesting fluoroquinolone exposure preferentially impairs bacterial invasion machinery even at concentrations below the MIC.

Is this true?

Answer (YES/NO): NO